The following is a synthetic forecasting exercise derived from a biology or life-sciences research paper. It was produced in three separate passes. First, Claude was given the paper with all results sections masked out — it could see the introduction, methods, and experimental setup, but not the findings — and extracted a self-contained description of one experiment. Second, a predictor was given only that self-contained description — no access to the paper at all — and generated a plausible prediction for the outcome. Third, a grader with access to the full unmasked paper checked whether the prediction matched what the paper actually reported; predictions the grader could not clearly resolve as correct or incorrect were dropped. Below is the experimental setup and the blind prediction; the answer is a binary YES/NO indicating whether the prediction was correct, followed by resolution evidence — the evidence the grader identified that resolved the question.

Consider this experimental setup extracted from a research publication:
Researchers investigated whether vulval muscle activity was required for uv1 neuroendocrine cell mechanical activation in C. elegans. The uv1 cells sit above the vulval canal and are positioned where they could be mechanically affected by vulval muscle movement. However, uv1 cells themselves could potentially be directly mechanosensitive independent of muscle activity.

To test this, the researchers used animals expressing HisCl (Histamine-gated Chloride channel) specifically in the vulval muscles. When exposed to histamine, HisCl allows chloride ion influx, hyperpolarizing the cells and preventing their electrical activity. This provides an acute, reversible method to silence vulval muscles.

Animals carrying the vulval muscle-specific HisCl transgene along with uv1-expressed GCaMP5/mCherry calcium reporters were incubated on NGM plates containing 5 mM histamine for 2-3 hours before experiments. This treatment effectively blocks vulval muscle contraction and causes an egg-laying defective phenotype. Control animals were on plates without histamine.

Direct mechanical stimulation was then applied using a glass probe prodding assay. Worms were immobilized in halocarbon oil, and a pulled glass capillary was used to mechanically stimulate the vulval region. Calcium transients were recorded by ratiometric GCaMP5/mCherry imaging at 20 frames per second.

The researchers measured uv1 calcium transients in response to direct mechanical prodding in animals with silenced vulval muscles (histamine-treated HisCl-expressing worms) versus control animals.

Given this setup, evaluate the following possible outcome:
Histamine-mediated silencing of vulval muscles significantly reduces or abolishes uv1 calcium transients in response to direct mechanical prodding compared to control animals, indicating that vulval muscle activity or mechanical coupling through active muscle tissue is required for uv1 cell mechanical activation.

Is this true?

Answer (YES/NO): NO